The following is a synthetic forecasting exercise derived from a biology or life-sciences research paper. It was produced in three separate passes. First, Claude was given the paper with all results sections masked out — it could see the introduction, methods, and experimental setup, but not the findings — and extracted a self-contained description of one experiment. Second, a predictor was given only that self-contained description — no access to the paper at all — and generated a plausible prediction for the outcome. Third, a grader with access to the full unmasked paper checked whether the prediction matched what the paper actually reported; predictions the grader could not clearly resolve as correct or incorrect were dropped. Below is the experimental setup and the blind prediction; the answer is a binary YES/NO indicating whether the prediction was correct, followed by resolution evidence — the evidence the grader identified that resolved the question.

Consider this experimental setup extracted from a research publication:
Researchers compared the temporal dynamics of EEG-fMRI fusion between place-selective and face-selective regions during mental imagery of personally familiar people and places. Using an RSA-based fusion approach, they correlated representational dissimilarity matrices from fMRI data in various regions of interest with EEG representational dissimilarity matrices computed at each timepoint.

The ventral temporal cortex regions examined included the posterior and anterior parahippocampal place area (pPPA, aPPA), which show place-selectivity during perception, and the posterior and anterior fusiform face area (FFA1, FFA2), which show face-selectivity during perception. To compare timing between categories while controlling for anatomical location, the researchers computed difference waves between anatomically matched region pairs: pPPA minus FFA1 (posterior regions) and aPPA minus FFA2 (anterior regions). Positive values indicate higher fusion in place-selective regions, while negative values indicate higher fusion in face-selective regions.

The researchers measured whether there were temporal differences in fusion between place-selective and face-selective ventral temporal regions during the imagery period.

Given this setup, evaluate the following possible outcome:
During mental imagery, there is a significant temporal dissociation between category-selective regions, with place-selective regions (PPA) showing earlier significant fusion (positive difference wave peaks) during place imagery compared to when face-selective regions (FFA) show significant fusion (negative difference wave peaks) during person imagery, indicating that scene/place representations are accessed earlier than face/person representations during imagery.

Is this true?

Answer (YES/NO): YES